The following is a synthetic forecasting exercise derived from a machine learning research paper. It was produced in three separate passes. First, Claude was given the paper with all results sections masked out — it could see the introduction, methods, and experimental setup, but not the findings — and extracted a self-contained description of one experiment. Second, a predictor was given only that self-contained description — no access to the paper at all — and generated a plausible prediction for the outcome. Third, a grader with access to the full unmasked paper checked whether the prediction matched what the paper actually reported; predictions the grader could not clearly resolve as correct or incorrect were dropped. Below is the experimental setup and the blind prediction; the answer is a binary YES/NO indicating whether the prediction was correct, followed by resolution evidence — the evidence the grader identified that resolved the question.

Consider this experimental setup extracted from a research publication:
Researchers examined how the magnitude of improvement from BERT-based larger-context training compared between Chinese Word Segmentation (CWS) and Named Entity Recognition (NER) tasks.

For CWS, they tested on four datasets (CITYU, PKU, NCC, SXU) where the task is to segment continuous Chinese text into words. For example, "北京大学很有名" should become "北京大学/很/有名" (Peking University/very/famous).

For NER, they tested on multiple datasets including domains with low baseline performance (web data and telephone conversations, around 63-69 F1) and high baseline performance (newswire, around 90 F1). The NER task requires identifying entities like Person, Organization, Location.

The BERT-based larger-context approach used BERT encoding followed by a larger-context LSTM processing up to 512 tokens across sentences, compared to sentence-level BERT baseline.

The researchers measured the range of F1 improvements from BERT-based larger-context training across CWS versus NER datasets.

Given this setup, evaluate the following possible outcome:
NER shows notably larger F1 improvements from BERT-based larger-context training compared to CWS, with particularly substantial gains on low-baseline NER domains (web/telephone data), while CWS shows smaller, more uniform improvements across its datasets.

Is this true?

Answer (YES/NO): YES